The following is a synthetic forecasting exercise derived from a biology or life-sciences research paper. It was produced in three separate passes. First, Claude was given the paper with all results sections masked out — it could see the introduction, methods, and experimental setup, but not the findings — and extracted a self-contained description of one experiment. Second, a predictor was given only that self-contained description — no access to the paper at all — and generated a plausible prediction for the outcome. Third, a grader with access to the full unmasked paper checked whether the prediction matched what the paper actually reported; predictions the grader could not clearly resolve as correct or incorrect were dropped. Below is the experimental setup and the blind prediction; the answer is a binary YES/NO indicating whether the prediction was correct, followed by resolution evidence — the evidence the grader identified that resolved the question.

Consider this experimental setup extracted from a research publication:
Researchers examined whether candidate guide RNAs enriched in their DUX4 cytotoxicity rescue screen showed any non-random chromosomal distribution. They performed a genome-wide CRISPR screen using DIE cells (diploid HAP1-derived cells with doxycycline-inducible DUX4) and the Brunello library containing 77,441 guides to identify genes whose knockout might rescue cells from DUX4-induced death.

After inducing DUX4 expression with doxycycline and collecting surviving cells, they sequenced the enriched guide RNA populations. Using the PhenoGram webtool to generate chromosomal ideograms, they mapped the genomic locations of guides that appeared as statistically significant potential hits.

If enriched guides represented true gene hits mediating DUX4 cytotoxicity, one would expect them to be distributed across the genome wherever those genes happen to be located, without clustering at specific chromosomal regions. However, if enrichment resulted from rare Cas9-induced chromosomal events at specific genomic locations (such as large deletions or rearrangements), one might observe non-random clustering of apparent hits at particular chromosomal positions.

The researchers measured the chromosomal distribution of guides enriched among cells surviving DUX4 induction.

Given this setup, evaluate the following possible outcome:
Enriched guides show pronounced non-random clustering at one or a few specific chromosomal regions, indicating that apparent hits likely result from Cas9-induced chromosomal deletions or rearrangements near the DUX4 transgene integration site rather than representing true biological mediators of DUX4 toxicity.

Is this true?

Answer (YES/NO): YES